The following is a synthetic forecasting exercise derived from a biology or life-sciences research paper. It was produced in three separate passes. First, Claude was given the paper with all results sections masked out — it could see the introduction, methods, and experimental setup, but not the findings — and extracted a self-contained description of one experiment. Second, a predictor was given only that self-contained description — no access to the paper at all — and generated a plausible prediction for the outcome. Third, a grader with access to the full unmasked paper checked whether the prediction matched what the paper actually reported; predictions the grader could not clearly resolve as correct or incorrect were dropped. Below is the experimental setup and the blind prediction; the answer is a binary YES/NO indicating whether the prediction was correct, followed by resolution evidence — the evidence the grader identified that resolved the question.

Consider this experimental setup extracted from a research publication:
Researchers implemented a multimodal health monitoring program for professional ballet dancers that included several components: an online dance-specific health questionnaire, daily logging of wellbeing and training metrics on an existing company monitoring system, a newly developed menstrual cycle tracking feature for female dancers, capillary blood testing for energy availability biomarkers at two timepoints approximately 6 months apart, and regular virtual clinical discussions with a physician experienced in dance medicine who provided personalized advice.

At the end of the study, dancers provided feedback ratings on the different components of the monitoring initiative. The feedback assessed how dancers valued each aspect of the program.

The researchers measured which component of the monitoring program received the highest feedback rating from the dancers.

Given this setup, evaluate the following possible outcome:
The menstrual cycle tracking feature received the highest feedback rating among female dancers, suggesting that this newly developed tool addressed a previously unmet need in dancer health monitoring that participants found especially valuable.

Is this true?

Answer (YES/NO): NO